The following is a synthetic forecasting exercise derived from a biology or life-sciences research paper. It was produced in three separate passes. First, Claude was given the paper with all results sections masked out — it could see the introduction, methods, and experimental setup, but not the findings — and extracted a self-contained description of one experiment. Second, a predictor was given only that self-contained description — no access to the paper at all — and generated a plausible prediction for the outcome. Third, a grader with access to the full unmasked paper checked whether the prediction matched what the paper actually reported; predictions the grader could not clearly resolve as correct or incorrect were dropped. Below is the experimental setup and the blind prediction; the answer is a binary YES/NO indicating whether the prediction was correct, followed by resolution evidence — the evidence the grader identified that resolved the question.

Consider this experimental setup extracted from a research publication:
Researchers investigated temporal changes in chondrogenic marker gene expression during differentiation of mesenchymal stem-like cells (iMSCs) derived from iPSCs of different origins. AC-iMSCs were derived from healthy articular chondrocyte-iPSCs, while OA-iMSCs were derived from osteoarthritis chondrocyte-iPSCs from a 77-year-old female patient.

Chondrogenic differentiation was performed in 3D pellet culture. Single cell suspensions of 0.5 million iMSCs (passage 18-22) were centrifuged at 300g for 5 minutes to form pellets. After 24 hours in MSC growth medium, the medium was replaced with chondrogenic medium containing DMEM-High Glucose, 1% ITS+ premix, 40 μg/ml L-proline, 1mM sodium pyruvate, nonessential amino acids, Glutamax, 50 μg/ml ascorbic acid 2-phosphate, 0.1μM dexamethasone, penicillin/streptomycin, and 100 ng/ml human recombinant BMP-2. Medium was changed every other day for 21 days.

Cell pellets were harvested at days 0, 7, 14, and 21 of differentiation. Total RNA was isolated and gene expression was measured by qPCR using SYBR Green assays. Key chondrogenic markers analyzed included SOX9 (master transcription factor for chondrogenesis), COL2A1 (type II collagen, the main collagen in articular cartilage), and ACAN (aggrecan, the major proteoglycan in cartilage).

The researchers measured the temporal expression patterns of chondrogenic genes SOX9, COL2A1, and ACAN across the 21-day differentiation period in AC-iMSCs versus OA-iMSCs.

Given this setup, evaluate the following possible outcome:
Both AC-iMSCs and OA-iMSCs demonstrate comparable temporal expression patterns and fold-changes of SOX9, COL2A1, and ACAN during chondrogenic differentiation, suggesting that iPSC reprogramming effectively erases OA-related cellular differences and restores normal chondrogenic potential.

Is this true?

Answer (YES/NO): NO